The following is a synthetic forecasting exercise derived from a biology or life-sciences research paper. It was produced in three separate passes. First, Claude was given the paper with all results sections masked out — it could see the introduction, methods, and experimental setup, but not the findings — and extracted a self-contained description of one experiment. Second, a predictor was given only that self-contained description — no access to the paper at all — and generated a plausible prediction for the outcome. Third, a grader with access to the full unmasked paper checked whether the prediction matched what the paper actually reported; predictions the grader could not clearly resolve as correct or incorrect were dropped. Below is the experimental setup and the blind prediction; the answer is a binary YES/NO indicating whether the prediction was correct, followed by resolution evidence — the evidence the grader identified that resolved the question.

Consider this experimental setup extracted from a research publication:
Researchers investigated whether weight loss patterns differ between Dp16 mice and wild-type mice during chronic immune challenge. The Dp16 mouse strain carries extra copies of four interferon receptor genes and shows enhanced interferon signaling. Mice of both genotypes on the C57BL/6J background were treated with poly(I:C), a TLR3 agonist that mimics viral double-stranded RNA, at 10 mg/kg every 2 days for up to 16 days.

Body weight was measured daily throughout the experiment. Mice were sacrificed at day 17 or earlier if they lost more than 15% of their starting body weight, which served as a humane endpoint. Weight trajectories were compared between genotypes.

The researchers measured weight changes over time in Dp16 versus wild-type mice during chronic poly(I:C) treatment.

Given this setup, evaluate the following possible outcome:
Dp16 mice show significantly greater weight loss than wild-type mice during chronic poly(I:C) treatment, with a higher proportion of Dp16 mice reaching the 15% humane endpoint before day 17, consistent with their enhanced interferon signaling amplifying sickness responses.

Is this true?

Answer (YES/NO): YES